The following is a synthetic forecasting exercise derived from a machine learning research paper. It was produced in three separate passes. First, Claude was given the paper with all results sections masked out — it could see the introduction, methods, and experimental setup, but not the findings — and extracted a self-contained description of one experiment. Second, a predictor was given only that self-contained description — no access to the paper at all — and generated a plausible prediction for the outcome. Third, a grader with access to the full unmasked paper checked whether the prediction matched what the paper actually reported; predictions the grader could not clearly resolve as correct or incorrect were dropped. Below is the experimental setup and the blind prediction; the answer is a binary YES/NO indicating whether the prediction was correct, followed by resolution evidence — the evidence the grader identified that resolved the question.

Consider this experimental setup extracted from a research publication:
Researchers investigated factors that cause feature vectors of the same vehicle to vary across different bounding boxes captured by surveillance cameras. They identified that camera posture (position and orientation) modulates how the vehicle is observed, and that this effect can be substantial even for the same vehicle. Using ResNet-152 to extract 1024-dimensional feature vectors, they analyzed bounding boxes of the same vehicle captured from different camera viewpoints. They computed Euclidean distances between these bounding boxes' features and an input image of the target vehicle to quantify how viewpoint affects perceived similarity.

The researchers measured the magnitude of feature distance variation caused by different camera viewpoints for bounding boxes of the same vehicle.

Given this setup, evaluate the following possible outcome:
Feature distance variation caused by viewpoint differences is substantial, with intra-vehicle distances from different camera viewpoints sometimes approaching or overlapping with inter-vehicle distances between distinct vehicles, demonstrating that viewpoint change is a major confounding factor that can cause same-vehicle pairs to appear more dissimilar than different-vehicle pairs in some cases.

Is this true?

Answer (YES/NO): YES